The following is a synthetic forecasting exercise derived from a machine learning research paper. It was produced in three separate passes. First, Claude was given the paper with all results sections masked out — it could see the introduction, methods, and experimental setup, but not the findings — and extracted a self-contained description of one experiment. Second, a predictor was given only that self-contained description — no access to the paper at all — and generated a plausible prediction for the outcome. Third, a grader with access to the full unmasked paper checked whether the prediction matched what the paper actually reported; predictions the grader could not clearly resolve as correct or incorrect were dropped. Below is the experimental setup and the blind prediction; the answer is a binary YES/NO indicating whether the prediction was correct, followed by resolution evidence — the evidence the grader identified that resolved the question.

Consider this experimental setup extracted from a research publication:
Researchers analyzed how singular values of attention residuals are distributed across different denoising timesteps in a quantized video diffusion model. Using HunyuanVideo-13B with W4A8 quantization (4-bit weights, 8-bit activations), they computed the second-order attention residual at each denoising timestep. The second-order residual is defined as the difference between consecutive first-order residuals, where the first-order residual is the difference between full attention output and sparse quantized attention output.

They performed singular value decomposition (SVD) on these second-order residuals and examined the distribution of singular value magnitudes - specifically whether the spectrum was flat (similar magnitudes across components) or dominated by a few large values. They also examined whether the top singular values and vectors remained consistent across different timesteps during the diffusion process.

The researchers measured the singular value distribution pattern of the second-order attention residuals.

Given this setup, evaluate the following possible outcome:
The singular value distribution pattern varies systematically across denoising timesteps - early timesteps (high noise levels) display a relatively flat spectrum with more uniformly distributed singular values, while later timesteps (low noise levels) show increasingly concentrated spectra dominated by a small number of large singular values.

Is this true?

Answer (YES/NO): NO